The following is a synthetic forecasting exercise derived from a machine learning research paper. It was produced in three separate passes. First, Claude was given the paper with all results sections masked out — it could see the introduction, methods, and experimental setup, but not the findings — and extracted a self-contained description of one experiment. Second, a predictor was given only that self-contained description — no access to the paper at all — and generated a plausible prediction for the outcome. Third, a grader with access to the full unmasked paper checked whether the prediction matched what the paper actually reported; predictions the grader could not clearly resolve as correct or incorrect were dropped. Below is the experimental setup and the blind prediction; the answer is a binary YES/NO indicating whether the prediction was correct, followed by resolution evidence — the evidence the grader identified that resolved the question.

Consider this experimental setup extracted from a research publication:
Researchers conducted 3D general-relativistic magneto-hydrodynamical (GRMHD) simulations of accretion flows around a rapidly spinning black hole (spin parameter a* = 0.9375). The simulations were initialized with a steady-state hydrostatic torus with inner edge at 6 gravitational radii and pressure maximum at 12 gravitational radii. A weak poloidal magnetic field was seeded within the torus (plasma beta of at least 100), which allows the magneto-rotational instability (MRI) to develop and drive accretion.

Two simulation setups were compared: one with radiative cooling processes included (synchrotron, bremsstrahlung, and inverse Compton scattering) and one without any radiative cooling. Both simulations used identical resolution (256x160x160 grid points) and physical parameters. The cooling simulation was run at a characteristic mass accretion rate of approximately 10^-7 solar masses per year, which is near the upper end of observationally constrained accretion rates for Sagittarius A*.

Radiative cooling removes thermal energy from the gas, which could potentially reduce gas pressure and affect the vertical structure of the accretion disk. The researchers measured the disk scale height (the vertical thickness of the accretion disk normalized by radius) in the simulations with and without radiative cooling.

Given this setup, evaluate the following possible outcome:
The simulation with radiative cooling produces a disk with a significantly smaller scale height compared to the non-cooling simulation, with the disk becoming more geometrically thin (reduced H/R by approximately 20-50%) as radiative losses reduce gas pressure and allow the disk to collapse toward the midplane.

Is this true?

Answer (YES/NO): NO